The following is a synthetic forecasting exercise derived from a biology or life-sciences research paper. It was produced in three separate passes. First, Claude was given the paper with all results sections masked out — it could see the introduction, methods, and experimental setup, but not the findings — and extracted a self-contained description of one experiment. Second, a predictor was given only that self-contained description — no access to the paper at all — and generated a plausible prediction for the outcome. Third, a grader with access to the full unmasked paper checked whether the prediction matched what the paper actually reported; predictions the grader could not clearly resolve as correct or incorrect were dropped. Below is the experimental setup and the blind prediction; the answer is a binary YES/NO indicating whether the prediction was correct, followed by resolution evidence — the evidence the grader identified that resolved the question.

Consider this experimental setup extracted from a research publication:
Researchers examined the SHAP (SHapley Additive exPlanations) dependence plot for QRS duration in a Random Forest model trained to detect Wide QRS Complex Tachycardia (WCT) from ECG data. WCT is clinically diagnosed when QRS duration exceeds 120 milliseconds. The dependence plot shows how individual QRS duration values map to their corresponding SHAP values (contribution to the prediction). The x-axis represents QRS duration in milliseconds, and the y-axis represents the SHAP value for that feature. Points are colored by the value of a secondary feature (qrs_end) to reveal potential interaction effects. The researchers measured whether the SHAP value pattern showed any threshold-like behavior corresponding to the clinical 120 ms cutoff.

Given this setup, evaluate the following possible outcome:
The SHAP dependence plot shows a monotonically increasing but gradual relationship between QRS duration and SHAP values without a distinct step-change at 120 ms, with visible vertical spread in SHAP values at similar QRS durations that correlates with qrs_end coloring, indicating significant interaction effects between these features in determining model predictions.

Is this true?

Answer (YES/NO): NO